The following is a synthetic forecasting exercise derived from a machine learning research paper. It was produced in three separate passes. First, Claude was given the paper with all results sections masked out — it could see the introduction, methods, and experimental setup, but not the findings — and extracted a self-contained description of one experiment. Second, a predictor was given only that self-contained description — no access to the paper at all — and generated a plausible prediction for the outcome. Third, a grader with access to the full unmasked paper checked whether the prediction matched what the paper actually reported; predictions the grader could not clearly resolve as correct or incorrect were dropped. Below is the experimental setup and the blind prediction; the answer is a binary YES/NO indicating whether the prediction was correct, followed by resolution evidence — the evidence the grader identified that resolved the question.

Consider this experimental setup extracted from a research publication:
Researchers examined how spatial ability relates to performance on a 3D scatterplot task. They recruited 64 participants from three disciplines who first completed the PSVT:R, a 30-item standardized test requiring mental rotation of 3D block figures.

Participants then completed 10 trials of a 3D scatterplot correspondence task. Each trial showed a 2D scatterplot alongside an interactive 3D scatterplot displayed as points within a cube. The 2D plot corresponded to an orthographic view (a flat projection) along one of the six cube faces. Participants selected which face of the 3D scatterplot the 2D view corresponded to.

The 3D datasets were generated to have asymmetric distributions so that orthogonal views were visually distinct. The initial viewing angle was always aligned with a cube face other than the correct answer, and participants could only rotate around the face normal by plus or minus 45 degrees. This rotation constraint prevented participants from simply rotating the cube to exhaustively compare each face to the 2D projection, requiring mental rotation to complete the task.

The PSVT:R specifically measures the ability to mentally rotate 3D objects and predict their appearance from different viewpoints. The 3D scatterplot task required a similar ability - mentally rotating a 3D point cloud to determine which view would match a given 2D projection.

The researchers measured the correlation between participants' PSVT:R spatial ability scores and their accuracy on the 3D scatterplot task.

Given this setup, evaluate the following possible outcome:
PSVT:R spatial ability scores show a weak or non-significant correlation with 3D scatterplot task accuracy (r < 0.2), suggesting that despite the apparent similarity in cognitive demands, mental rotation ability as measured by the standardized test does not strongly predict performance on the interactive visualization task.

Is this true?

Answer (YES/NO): NO